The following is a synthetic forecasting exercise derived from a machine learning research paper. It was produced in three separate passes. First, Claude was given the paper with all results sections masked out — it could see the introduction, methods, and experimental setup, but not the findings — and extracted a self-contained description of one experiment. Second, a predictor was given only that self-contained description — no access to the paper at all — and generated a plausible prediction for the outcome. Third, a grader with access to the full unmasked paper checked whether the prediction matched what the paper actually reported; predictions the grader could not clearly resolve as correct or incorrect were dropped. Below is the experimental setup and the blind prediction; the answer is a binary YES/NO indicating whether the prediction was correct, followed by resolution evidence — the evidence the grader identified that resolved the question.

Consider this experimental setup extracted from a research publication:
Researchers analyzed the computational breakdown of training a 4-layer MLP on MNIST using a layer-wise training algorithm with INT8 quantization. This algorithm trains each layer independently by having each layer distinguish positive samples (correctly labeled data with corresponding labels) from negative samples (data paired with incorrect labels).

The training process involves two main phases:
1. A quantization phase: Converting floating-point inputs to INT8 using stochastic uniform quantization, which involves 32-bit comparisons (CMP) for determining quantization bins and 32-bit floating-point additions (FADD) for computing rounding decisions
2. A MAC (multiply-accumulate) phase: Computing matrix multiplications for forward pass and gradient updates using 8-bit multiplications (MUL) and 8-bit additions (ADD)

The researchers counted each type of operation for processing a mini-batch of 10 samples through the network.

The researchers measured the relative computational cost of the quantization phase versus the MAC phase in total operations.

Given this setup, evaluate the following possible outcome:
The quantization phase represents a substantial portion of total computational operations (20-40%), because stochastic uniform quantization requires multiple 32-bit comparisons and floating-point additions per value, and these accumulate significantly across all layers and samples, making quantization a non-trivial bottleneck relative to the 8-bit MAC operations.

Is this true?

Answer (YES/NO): NO